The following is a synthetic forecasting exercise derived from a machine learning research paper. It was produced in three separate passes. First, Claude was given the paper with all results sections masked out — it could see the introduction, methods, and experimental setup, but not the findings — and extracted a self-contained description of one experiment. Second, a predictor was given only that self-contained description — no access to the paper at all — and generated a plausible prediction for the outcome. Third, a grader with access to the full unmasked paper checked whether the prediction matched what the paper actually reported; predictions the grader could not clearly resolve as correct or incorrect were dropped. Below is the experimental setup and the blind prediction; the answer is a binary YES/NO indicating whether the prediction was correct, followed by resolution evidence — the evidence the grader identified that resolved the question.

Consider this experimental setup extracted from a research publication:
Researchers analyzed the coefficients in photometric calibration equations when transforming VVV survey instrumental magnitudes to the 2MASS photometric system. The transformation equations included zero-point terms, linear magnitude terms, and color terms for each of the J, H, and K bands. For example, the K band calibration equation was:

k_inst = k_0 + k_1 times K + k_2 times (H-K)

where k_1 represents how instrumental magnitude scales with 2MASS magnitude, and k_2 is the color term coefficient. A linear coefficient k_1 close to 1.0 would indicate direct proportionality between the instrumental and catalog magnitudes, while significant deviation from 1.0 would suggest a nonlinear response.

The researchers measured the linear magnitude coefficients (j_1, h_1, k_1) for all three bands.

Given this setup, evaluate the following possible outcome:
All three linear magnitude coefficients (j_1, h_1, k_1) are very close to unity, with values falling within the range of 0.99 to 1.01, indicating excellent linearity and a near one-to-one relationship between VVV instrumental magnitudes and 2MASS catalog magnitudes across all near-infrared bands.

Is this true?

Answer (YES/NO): NO